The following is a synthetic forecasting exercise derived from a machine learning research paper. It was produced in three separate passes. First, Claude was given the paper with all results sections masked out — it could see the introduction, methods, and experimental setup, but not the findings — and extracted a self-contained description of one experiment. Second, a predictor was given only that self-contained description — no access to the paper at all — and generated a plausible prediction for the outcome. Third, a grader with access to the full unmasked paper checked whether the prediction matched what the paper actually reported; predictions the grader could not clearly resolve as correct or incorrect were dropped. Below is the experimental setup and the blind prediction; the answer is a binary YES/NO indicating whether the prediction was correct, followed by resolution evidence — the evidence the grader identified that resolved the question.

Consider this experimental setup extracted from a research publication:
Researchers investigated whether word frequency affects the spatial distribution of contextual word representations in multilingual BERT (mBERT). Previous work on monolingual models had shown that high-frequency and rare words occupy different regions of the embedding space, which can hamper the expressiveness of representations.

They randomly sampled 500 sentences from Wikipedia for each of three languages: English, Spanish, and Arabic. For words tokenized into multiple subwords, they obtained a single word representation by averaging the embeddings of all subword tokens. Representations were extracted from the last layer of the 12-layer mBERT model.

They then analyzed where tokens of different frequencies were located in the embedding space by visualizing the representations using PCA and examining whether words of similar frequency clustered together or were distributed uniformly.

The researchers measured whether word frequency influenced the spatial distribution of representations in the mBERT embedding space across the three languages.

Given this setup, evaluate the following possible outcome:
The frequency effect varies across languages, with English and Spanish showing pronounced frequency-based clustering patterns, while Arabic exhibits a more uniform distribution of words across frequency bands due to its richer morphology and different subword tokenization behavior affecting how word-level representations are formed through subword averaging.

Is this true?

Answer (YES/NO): NO